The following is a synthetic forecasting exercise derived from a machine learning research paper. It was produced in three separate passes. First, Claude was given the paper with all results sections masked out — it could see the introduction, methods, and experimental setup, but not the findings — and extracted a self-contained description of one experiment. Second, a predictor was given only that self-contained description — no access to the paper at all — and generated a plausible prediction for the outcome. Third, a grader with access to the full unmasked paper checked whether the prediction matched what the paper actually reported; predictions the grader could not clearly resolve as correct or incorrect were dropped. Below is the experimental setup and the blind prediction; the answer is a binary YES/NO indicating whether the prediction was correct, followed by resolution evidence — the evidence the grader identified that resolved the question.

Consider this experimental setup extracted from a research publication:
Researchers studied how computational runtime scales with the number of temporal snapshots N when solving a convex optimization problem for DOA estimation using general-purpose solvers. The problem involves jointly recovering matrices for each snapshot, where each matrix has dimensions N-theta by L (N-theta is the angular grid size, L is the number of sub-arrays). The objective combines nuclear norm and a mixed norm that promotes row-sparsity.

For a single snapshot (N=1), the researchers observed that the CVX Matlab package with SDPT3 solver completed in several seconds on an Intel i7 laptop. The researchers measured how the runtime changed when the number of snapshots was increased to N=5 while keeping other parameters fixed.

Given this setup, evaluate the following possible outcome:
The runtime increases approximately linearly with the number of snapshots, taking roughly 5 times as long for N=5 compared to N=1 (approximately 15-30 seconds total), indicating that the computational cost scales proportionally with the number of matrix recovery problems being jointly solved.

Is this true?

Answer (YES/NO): NO